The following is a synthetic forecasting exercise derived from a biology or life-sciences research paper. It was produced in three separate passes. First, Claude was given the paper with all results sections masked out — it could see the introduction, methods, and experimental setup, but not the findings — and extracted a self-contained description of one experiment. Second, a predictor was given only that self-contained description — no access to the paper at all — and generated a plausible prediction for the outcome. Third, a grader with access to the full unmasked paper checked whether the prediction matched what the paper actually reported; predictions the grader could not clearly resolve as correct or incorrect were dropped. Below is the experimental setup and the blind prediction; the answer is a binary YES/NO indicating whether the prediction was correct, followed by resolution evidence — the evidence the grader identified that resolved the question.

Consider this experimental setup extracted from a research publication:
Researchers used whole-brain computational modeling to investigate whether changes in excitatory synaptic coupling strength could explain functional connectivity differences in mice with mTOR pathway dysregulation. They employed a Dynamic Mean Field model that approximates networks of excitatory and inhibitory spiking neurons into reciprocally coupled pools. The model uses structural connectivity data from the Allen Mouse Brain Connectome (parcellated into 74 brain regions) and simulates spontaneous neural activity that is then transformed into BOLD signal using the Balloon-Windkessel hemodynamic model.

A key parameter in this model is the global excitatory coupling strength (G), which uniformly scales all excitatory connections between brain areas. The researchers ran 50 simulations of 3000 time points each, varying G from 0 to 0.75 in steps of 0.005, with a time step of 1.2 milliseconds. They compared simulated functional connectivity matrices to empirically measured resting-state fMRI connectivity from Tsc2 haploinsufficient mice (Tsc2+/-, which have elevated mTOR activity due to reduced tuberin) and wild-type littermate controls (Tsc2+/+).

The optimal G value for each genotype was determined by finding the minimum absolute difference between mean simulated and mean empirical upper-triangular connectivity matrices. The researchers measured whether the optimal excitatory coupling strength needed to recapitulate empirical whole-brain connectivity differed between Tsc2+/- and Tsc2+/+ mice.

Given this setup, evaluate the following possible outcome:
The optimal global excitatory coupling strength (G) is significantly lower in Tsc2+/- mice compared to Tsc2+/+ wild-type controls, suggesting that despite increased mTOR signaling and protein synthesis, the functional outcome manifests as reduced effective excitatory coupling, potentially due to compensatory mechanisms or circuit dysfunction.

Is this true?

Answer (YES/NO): NO